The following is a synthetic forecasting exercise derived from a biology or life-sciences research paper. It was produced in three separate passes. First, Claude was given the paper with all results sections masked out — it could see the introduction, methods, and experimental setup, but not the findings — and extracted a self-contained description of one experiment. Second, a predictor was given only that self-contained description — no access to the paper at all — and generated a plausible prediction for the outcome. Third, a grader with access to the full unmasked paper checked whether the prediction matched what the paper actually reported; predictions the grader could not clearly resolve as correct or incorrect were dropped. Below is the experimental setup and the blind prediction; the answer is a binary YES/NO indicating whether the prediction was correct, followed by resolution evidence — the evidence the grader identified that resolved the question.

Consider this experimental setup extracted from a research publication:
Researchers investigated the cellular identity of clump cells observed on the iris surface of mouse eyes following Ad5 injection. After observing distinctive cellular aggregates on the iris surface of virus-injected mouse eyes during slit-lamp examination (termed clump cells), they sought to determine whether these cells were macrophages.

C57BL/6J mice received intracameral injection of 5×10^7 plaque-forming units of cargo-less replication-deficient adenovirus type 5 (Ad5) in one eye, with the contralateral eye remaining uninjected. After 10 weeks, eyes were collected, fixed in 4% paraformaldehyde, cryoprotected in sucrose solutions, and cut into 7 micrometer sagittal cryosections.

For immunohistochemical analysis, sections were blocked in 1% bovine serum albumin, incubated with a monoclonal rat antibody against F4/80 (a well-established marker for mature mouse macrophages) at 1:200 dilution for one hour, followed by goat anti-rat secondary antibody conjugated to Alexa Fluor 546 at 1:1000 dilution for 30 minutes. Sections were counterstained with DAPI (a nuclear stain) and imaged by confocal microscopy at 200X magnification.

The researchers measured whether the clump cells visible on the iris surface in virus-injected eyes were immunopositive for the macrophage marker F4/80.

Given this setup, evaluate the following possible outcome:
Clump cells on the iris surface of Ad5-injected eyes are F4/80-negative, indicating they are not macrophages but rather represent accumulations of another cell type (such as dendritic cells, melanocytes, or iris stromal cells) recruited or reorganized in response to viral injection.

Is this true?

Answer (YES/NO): NO